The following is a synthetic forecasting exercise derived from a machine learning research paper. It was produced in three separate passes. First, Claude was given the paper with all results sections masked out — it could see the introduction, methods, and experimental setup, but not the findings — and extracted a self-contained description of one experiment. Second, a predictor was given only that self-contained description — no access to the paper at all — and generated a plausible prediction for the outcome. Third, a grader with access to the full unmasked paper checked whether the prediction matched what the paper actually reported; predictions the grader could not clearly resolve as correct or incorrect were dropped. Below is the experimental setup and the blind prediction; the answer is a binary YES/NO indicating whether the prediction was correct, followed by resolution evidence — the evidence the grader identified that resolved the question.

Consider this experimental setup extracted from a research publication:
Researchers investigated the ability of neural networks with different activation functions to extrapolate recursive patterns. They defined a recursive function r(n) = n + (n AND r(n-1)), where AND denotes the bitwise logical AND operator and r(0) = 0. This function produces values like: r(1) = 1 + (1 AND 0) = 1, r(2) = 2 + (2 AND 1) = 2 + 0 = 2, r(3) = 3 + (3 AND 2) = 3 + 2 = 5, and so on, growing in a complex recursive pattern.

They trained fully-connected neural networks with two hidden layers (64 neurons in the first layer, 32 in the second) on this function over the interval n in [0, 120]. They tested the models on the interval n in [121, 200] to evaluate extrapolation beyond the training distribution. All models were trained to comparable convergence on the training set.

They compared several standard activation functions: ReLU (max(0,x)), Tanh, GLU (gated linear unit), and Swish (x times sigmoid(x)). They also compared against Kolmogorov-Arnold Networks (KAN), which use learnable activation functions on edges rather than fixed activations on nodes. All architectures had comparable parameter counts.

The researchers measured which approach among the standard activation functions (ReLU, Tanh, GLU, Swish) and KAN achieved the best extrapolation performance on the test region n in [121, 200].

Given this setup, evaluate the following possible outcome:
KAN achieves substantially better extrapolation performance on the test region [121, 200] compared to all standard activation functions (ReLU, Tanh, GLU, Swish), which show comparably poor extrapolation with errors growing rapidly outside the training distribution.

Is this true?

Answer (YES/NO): NO